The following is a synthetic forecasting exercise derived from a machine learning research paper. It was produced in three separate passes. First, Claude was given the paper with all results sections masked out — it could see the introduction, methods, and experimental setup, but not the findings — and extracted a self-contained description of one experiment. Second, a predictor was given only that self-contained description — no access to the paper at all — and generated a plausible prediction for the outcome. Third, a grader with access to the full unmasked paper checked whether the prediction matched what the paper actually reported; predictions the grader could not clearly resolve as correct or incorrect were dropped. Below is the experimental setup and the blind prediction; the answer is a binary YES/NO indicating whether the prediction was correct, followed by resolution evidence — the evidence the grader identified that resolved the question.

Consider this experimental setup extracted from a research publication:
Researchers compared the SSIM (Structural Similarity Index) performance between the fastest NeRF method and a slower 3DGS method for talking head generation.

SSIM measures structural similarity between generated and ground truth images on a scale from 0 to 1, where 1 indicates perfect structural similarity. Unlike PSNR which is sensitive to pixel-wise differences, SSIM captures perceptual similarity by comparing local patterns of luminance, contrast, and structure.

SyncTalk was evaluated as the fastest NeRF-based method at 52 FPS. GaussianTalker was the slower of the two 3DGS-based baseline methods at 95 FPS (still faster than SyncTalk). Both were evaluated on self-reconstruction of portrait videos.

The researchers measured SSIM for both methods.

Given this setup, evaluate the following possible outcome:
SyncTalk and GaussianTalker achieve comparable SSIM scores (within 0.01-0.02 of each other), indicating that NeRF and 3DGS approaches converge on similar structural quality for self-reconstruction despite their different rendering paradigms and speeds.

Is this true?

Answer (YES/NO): YES